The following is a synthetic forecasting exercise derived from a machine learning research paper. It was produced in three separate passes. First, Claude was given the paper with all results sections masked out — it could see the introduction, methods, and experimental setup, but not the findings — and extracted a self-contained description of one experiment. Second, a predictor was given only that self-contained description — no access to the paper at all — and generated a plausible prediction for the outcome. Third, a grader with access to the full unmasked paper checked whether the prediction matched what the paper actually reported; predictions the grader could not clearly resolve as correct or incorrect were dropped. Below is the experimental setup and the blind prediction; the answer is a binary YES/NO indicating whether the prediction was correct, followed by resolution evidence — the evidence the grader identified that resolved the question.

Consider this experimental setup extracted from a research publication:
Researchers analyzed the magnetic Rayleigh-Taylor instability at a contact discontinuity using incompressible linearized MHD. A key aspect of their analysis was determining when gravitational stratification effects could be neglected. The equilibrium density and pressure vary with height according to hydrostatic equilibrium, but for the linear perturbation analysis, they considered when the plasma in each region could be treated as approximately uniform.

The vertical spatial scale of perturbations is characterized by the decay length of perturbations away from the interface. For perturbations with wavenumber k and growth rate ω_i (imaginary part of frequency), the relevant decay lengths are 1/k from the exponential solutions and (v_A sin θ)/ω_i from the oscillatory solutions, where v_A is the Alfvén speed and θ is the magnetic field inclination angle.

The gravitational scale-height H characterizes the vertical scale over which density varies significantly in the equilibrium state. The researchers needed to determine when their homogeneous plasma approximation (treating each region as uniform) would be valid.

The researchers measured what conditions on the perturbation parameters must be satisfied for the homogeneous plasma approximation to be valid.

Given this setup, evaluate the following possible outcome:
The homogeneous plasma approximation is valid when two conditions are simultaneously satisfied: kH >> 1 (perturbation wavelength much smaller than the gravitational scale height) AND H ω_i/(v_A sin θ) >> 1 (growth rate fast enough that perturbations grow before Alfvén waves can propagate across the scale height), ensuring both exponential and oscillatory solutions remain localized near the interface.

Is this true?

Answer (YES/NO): YES